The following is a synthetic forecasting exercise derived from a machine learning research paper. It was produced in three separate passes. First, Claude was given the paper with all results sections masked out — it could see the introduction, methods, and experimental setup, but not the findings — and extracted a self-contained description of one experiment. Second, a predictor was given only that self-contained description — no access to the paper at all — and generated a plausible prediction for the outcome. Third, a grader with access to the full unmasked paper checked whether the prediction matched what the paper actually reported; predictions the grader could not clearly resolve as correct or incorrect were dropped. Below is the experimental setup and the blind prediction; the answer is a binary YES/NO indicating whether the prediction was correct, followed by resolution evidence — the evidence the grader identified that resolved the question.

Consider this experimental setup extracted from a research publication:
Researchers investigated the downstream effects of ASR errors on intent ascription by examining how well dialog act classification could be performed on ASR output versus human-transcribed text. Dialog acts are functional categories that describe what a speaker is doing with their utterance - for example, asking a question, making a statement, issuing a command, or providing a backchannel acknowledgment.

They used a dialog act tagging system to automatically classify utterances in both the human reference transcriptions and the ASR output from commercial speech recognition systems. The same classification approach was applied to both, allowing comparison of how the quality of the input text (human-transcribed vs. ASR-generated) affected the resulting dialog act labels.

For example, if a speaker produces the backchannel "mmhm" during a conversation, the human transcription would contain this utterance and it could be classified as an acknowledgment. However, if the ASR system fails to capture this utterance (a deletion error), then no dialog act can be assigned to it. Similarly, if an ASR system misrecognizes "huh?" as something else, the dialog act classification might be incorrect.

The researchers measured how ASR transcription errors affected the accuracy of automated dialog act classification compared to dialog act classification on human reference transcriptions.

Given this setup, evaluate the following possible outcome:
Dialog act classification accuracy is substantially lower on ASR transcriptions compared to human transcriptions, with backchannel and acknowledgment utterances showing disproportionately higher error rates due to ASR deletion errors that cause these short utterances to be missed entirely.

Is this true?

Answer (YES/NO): YES